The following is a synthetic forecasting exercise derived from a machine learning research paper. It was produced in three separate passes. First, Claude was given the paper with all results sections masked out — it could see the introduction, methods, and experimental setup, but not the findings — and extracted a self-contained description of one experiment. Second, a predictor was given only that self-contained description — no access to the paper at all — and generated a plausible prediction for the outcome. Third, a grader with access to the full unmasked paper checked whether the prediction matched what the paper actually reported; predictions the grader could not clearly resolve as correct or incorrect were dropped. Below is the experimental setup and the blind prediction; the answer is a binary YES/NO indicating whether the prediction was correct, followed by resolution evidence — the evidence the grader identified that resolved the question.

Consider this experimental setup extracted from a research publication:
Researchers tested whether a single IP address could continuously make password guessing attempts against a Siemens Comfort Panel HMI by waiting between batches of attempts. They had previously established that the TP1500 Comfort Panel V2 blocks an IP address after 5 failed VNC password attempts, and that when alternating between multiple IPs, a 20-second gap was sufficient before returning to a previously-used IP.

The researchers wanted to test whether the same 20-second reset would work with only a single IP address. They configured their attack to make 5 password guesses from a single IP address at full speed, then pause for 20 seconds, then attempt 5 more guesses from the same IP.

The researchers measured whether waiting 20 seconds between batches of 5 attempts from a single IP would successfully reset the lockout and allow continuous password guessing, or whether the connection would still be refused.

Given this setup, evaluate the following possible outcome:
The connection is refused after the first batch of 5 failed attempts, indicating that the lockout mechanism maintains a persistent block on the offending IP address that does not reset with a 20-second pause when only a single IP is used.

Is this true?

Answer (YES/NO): YES